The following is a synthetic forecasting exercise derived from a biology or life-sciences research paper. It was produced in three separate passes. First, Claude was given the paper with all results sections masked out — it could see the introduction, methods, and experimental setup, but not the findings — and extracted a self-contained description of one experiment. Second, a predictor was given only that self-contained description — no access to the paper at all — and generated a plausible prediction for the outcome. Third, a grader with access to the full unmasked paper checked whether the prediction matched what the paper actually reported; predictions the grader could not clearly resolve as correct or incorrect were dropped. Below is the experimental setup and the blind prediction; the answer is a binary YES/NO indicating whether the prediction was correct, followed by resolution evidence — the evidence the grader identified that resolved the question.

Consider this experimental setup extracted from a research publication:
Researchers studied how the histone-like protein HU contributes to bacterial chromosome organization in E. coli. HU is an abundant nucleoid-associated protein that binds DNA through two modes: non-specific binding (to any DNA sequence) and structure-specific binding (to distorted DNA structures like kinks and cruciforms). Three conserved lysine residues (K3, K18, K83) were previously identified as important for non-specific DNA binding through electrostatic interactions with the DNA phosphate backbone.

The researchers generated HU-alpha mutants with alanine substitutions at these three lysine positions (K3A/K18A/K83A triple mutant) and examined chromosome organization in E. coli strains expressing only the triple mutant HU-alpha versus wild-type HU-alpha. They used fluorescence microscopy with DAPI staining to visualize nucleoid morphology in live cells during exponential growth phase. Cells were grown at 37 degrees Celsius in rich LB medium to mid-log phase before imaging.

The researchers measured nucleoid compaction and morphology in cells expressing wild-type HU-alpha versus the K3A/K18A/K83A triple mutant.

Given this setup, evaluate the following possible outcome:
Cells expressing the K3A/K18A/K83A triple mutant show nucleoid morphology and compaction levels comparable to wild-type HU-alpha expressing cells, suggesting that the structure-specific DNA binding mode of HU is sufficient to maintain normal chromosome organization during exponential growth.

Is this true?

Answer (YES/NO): NO